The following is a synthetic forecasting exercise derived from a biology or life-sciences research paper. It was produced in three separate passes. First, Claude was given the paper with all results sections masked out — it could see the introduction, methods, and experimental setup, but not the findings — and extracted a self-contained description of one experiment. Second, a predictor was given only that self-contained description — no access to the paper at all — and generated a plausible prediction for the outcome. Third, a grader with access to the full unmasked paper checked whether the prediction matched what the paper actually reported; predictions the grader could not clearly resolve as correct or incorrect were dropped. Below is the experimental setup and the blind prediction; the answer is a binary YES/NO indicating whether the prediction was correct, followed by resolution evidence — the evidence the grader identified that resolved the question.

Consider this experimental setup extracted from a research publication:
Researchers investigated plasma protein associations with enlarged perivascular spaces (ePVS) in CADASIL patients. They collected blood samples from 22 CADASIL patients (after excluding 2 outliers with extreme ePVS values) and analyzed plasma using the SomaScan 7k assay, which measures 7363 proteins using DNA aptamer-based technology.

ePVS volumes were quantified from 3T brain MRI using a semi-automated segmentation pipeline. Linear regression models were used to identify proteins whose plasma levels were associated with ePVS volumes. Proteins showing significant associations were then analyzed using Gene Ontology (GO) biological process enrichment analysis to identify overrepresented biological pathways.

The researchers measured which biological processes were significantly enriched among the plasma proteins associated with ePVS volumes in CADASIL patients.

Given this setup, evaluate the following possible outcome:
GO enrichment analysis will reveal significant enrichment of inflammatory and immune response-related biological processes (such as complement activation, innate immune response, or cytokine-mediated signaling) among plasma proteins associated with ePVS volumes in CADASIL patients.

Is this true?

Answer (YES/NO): YES